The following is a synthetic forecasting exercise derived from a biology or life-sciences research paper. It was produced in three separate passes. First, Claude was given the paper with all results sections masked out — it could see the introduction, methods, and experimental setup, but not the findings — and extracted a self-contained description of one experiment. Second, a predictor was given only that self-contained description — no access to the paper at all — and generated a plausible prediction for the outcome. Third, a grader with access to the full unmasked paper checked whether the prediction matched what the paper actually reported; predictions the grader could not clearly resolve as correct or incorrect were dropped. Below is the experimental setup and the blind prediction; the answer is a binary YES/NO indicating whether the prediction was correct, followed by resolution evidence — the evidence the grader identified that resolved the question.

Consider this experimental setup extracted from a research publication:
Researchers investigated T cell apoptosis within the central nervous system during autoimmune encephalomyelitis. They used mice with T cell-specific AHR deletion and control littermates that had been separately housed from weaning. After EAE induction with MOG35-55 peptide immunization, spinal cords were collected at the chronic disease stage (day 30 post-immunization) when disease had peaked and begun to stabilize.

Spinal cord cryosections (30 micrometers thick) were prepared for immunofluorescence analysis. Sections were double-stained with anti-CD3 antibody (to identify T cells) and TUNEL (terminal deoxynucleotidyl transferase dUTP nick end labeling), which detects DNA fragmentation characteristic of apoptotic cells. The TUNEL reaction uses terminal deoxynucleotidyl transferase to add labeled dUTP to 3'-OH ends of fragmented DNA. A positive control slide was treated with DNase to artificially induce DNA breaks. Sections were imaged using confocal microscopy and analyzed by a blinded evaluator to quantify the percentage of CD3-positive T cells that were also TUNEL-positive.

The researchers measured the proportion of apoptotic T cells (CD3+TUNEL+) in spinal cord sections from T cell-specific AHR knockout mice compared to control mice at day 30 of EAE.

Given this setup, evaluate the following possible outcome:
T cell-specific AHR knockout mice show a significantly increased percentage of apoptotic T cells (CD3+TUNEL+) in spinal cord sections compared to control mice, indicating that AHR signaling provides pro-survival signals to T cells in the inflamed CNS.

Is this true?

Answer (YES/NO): NO